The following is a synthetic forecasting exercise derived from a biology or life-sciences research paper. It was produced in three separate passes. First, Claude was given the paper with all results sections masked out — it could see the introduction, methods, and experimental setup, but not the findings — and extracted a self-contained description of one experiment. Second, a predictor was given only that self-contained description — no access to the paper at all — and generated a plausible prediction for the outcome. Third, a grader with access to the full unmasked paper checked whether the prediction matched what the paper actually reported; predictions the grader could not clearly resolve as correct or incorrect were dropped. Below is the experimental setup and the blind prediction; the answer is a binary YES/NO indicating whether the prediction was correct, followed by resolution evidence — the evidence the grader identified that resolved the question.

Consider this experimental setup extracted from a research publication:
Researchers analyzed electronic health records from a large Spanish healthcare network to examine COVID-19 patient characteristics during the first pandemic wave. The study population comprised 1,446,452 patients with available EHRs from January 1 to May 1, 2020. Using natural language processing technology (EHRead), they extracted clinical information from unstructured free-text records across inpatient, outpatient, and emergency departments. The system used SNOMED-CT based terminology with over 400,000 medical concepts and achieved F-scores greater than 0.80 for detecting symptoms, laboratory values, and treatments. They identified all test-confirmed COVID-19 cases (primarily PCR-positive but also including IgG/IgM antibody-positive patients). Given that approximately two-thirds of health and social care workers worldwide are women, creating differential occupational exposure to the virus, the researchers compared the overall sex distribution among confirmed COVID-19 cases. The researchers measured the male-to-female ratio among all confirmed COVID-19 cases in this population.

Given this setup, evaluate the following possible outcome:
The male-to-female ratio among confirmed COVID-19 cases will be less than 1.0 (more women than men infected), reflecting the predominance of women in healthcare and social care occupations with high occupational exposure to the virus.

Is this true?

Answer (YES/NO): YES